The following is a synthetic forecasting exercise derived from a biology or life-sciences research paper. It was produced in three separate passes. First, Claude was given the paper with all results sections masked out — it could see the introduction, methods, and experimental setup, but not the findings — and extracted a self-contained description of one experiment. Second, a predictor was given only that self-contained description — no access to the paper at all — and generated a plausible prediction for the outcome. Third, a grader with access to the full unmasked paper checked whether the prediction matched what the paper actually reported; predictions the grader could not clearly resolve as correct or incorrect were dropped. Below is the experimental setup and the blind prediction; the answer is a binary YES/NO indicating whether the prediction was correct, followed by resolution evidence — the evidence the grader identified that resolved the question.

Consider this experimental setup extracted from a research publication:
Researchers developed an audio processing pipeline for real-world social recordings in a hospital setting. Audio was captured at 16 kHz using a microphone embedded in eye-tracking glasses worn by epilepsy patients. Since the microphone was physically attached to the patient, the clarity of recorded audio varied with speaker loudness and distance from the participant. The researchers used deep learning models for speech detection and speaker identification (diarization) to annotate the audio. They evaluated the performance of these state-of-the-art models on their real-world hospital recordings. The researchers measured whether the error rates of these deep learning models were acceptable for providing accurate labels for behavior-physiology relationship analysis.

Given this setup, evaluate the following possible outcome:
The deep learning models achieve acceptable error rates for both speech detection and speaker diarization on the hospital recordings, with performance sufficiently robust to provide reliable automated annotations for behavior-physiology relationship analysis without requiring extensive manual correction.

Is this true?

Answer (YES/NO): NO